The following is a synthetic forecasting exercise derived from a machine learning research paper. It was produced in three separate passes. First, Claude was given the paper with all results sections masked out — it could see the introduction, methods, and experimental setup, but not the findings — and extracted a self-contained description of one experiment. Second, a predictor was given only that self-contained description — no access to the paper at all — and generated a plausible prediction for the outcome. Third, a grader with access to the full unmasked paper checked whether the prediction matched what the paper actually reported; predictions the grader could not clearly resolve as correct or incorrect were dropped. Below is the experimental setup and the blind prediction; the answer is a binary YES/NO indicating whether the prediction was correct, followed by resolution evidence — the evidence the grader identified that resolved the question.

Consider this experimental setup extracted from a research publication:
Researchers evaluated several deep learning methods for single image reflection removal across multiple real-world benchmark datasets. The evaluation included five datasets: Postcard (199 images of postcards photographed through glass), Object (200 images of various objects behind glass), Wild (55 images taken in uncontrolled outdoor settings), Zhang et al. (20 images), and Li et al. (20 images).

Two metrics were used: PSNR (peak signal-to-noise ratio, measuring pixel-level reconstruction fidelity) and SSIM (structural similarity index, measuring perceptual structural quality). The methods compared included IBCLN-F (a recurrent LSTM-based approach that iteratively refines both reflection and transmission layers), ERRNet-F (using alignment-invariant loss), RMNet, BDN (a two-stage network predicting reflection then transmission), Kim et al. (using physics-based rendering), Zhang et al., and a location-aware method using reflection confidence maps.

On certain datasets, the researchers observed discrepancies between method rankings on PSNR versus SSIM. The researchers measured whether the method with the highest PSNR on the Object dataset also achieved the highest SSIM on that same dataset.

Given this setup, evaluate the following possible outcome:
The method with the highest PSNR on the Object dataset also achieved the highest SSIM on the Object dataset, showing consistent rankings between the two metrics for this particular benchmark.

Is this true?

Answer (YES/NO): NO